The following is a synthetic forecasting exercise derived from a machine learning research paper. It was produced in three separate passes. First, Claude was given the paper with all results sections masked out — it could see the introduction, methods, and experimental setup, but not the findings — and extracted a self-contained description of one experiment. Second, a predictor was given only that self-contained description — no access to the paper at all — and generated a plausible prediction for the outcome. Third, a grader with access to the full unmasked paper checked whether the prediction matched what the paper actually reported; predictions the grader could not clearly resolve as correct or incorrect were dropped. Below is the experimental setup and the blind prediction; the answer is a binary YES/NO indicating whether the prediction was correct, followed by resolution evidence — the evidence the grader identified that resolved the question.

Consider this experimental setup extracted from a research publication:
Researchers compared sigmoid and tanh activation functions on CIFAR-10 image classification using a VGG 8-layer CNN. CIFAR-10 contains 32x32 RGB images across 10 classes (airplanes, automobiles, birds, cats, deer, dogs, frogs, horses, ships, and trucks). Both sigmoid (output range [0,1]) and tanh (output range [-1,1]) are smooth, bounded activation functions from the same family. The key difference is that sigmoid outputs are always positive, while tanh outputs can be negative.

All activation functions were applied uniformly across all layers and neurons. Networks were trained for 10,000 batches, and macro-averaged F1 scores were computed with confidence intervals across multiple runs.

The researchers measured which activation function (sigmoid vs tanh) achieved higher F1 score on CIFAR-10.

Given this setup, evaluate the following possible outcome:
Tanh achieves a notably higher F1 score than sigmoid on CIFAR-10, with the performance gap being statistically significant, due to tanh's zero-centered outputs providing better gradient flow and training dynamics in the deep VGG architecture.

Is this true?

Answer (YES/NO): NO